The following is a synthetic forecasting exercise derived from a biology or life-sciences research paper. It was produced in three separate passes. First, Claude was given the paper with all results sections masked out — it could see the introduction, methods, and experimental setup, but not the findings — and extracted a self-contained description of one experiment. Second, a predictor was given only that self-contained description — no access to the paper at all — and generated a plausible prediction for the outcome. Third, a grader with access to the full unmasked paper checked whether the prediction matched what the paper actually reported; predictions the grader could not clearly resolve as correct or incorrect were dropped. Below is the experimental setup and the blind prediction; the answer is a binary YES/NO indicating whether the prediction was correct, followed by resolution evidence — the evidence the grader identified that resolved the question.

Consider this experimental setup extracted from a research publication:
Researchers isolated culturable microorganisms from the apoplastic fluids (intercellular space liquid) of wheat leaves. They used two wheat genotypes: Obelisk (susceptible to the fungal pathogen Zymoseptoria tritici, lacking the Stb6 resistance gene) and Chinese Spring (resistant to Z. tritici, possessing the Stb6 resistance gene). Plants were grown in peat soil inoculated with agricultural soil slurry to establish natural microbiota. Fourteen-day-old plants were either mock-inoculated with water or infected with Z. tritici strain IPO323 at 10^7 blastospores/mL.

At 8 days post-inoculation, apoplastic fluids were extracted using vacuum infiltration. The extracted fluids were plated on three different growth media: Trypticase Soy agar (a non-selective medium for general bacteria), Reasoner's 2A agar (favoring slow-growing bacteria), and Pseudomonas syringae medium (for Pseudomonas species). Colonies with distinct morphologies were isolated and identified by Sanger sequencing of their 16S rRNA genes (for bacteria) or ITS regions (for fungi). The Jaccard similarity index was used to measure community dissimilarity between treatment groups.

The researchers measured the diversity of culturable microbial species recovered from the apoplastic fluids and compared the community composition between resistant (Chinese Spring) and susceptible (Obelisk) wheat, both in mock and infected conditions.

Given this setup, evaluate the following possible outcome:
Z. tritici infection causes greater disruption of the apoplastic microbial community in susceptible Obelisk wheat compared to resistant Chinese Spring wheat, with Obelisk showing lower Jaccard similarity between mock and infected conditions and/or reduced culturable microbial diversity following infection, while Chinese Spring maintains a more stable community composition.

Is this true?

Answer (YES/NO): NO